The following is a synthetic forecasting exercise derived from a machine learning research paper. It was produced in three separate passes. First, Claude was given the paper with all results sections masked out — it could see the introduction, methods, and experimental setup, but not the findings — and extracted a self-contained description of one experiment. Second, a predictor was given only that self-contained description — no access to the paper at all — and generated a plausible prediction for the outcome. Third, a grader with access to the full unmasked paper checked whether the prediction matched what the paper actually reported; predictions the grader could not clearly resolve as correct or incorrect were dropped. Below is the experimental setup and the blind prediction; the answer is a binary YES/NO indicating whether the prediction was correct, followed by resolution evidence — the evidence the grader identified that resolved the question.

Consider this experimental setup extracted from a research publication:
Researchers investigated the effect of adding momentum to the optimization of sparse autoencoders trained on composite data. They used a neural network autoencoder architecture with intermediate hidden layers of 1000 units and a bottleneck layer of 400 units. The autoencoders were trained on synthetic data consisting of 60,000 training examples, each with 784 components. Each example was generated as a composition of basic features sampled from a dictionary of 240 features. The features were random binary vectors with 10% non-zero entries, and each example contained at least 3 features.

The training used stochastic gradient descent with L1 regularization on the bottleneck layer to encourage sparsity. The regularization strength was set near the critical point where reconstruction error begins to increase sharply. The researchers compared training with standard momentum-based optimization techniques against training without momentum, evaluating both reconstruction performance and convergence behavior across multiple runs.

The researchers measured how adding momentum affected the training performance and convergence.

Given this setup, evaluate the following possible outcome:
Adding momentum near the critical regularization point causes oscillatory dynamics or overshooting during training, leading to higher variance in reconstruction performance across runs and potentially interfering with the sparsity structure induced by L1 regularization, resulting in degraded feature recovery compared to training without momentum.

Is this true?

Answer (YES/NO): NO